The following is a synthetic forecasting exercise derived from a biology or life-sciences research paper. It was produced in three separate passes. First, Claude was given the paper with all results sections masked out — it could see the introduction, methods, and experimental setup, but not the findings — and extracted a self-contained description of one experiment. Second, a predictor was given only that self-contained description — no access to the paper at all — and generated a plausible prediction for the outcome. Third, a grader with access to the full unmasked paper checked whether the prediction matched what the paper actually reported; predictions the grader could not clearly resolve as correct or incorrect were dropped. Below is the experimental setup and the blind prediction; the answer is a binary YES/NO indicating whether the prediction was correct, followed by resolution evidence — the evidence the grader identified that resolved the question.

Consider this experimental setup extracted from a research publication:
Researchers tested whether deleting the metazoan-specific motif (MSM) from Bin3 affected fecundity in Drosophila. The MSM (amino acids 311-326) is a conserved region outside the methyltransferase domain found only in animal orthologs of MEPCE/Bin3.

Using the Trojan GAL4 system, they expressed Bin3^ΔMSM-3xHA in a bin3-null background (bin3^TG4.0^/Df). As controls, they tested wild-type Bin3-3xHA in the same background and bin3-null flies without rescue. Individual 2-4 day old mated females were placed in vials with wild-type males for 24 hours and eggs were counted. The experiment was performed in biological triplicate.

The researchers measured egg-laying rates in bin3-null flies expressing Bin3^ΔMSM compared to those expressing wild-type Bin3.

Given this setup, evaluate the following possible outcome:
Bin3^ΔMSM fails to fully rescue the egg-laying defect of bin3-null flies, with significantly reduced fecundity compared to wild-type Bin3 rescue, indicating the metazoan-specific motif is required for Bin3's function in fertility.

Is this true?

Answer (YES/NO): NO